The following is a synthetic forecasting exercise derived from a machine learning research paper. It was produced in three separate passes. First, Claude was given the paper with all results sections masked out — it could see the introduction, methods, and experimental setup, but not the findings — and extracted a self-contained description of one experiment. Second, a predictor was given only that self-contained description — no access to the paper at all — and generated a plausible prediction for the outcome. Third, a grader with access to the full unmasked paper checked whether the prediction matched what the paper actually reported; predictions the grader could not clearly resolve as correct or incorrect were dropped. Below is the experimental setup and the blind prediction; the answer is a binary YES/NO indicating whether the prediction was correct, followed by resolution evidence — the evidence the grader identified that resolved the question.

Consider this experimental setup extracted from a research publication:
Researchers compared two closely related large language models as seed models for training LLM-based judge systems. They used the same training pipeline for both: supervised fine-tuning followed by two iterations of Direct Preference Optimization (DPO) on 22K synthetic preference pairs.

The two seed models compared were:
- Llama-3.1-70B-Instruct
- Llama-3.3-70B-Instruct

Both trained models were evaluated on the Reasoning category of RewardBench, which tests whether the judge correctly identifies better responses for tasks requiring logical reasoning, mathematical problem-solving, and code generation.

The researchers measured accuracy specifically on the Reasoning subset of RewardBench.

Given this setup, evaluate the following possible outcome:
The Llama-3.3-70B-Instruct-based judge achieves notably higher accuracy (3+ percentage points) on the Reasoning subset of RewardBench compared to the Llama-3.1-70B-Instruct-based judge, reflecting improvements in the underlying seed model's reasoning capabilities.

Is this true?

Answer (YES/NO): NO